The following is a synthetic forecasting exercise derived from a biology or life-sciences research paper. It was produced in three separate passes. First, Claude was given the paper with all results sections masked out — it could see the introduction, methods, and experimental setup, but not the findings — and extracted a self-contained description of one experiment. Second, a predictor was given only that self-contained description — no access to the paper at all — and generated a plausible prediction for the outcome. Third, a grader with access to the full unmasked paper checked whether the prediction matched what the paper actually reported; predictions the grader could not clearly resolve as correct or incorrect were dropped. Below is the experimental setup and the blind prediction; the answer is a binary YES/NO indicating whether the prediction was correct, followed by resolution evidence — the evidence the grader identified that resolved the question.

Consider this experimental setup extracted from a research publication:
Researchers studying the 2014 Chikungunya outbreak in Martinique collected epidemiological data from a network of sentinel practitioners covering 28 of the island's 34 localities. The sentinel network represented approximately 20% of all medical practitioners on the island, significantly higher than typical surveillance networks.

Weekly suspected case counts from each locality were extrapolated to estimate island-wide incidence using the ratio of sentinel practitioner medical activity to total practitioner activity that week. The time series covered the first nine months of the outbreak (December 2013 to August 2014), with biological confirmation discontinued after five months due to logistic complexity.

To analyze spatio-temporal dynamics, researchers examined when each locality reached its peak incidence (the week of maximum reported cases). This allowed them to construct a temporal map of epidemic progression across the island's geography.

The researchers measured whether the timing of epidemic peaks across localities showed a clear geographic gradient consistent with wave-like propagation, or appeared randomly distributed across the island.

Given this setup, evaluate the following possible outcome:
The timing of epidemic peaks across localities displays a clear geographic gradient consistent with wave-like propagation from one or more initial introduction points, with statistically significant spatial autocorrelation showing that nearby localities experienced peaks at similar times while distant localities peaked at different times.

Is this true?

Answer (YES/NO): YES